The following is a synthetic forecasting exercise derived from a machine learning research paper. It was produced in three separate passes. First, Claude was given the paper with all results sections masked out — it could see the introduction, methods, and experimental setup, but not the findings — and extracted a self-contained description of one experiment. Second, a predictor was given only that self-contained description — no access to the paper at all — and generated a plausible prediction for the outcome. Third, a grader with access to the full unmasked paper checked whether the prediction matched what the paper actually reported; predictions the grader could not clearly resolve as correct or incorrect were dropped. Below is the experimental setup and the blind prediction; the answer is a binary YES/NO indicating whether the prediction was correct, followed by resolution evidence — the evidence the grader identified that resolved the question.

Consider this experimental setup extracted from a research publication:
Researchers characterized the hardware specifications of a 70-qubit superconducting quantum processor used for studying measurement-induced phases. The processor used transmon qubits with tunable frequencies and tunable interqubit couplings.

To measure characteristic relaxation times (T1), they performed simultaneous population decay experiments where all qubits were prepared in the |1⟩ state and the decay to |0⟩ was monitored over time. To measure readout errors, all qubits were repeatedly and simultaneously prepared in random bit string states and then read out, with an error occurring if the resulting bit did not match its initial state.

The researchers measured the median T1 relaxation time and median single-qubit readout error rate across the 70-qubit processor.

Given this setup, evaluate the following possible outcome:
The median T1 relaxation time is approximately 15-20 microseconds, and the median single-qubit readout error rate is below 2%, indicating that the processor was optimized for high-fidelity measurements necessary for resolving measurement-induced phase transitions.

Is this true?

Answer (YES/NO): NO